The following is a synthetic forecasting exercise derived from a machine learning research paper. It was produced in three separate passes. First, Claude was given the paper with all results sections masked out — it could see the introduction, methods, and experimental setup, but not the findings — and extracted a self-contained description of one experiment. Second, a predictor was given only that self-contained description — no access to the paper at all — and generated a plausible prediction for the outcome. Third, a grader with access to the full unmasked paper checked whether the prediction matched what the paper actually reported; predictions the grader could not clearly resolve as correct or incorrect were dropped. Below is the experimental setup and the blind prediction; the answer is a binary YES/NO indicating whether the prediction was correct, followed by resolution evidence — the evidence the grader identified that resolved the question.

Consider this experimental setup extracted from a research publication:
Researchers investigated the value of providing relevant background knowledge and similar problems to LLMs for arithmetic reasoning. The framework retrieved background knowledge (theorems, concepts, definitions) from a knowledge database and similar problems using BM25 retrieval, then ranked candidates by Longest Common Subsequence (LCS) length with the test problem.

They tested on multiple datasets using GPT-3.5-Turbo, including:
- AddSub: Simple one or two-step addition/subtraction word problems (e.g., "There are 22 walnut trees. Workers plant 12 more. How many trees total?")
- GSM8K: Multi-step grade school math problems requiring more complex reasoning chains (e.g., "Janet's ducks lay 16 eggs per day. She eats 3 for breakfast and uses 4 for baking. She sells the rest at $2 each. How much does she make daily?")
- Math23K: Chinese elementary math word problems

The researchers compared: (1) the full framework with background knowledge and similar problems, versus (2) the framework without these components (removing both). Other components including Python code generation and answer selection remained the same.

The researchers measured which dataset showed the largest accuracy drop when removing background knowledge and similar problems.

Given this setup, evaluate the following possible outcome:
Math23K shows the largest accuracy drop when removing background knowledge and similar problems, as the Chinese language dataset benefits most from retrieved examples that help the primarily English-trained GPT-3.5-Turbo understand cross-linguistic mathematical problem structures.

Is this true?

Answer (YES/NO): NO